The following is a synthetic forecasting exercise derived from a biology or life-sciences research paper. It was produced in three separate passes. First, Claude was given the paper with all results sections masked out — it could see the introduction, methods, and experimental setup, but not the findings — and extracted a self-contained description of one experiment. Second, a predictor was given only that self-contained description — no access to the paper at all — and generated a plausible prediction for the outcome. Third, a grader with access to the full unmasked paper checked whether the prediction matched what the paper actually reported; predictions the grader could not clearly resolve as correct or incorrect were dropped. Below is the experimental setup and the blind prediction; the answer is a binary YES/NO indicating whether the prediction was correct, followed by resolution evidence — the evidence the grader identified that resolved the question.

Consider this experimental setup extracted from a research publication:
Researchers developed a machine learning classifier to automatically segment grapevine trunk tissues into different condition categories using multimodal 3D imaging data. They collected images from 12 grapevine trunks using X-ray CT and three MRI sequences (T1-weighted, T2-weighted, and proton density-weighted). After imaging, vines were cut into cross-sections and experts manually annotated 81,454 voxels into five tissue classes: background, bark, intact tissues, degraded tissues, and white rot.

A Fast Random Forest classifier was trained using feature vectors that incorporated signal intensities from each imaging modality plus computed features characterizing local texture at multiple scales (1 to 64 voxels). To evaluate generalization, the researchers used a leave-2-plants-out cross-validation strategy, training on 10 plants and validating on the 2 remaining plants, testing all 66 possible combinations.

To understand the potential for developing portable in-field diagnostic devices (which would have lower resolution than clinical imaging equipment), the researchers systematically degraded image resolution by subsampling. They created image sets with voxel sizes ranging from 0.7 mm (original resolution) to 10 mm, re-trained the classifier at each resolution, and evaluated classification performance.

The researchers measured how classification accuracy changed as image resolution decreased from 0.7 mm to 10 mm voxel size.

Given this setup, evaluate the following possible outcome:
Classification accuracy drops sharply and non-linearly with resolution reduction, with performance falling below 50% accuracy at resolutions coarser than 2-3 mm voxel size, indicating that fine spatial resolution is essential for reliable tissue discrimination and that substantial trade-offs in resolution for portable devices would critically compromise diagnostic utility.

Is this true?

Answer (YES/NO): NO